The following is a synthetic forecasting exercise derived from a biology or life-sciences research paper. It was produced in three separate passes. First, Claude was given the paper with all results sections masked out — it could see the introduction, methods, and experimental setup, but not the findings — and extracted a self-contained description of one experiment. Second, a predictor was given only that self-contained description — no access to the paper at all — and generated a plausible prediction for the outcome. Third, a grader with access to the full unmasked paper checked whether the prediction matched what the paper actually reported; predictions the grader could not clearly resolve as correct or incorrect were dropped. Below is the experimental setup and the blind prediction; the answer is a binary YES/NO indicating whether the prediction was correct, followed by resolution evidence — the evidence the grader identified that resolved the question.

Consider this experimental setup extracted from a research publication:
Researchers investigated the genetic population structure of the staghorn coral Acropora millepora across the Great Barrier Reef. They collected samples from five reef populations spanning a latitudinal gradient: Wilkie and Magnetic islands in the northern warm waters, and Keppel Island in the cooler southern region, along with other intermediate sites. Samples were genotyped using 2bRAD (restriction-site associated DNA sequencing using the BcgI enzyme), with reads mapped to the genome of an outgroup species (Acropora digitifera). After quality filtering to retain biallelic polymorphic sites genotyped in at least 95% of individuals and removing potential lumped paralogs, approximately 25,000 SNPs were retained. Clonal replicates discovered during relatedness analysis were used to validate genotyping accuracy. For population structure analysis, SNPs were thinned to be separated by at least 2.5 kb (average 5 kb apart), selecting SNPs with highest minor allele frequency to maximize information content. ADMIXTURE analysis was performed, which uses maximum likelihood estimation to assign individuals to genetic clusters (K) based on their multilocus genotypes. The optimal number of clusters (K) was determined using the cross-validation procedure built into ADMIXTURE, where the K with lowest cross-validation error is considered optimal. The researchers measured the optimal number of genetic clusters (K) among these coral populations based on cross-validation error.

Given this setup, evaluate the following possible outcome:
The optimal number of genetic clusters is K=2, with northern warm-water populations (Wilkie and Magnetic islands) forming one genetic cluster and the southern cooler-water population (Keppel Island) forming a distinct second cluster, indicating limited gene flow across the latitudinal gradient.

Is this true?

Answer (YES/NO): NO